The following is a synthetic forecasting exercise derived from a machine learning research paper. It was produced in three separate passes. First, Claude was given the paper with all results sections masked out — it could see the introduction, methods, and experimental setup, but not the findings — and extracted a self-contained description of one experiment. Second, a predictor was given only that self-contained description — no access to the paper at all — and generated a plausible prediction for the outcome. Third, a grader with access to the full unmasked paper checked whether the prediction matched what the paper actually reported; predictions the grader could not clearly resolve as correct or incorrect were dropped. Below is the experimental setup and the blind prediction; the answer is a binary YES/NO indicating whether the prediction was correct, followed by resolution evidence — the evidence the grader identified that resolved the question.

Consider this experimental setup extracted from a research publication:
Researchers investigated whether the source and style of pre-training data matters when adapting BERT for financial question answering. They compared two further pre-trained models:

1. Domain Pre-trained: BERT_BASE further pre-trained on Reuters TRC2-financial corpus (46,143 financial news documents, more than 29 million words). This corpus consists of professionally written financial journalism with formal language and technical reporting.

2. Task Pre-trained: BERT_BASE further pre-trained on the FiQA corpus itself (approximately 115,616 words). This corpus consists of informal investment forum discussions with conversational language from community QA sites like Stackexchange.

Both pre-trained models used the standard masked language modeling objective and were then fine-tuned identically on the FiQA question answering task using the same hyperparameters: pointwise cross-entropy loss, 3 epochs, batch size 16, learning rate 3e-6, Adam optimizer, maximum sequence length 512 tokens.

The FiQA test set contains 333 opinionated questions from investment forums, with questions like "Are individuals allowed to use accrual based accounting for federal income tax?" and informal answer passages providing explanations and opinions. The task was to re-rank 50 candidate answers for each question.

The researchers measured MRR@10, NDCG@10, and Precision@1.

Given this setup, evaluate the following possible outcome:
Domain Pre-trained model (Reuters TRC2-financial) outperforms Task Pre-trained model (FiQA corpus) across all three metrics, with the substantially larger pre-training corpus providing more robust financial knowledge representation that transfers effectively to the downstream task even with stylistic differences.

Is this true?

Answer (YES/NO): NO